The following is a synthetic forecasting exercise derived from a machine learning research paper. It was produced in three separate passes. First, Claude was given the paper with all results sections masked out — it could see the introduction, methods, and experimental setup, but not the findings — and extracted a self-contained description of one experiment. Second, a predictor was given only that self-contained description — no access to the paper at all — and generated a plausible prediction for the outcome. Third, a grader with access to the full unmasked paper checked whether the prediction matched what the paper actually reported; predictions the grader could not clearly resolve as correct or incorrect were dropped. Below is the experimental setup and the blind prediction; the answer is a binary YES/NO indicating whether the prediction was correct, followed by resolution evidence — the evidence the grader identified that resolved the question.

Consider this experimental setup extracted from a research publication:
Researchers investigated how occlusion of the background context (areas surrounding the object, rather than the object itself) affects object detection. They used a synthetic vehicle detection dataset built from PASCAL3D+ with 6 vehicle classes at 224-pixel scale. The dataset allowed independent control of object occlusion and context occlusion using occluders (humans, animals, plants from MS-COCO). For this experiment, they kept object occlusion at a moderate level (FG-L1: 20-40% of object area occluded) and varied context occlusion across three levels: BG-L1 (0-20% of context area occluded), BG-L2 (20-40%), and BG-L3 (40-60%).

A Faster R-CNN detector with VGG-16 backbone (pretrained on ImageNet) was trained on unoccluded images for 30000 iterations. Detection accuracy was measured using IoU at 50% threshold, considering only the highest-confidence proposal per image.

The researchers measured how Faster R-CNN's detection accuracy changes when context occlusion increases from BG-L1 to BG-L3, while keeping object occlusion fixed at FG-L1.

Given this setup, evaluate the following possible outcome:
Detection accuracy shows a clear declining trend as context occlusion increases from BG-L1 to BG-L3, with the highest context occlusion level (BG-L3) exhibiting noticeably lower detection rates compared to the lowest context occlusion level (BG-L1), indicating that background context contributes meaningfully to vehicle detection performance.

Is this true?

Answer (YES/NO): YES